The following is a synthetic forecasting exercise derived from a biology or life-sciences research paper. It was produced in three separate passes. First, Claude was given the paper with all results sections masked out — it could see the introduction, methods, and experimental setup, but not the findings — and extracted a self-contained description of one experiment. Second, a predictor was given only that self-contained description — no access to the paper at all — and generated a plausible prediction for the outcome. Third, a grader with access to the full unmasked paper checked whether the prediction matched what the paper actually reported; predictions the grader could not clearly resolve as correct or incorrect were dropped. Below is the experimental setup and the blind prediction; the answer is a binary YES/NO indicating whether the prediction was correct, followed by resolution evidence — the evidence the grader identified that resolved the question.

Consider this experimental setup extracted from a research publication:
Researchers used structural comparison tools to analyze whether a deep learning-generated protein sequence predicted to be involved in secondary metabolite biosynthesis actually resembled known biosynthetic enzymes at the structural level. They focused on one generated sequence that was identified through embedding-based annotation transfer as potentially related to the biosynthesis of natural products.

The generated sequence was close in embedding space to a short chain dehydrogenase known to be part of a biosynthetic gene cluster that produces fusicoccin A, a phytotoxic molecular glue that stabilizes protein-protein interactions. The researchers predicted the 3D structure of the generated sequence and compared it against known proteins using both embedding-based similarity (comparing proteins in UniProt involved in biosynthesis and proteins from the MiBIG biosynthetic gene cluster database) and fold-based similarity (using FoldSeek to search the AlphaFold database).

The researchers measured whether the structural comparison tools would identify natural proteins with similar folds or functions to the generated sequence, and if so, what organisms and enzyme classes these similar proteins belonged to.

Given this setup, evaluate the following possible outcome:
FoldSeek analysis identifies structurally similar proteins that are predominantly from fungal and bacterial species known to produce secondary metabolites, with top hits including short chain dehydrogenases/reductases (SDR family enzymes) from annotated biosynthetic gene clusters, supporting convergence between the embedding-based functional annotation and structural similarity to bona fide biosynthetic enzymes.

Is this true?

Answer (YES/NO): NO